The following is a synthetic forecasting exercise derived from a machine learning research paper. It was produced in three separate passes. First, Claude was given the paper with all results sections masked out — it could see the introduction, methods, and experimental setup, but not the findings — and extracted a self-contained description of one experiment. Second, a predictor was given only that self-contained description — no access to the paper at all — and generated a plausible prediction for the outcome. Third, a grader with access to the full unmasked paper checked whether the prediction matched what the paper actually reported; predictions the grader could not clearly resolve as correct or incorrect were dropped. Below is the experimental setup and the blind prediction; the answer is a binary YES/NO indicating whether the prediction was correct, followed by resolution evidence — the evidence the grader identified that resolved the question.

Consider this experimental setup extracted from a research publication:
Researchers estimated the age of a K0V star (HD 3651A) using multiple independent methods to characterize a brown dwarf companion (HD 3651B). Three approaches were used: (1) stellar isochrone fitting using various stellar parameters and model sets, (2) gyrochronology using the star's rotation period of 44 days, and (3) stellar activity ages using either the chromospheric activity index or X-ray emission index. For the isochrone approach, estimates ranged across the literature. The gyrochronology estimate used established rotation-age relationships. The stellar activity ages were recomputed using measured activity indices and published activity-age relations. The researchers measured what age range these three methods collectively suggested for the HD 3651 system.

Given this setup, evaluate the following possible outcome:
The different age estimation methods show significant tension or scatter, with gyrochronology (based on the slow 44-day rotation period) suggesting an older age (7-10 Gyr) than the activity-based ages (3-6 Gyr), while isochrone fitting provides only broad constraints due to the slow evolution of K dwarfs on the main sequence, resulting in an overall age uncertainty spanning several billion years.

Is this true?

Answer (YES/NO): NO